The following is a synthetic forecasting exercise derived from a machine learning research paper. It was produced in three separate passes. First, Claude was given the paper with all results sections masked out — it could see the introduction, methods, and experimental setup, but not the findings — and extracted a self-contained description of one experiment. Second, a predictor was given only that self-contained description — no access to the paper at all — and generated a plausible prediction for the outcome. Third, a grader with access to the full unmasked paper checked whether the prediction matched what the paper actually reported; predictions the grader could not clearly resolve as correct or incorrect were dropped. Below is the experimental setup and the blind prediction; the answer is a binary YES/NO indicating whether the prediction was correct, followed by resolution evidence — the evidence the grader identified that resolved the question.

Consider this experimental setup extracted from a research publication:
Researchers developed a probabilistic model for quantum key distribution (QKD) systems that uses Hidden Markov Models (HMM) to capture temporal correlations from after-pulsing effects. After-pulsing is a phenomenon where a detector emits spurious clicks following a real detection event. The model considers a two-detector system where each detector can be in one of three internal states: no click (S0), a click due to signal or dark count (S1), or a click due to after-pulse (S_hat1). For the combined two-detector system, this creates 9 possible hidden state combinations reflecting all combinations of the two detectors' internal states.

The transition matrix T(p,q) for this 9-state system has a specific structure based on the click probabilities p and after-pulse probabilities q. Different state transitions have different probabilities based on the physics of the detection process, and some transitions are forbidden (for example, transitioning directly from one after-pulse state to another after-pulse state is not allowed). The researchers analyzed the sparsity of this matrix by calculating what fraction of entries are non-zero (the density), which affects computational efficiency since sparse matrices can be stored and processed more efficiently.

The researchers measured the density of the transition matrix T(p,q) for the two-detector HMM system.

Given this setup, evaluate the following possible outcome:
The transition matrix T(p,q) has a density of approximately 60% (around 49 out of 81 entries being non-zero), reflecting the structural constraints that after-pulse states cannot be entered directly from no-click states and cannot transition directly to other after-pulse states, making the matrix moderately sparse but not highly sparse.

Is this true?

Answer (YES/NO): YES